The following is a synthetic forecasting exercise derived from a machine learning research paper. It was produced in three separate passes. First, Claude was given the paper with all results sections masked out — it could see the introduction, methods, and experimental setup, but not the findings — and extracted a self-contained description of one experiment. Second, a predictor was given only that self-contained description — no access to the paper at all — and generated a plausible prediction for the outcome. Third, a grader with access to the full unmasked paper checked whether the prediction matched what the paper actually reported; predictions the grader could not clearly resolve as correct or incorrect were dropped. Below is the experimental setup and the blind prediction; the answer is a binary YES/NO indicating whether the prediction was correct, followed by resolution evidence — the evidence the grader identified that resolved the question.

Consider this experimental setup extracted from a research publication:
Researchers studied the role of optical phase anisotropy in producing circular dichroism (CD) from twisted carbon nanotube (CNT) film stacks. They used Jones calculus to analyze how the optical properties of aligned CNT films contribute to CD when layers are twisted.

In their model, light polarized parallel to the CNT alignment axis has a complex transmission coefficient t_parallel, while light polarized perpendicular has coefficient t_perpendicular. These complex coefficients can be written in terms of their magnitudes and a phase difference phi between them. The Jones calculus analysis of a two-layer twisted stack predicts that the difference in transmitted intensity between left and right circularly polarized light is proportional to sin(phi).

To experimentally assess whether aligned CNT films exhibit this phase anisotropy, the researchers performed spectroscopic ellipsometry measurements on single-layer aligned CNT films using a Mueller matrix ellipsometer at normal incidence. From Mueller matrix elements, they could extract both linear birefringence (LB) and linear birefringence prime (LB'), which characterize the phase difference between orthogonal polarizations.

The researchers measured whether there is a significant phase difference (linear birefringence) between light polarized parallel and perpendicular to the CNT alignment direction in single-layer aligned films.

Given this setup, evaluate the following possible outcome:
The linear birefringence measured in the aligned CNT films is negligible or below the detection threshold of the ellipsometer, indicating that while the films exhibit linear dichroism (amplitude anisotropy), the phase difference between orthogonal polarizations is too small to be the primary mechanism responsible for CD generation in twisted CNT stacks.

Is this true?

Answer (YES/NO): NO